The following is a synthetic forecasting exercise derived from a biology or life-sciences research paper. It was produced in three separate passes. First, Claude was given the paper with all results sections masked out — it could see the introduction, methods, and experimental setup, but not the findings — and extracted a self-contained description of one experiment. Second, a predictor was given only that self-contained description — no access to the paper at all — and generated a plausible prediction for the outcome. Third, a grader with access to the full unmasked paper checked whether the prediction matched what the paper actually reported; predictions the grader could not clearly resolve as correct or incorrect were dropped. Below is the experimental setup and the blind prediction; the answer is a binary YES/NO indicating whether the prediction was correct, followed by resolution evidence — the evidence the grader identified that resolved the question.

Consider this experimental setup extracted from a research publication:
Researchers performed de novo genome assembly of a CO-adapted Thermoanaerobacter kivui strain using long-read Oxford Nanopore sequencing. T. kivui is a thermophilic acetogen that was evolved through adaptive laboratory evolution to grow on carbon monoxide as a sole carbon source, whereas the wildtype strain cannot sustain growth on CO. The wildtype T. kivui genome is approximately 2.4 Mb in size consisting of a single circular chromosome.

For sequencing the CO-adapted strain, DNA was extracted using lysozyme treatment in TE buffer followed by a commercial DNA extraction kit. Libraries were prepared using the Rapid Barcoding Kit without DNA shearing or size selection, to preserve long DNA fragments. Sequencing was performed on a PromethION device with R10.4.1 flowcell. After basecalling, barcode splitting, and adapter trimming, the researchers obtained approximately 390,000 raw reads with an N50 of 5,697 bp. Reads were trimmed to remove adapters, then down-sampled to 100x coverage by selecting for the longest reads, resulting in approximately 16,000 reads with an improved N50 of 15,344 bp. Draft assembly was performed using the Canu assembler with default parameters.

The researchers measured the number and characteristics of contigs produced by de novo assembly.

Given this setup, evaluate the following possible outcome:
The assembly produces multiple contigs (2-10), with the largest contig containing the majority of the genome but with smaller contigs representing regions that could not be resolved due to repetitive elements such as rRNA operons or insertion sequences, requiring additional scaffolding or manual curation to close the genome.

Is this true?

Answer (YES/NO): NO